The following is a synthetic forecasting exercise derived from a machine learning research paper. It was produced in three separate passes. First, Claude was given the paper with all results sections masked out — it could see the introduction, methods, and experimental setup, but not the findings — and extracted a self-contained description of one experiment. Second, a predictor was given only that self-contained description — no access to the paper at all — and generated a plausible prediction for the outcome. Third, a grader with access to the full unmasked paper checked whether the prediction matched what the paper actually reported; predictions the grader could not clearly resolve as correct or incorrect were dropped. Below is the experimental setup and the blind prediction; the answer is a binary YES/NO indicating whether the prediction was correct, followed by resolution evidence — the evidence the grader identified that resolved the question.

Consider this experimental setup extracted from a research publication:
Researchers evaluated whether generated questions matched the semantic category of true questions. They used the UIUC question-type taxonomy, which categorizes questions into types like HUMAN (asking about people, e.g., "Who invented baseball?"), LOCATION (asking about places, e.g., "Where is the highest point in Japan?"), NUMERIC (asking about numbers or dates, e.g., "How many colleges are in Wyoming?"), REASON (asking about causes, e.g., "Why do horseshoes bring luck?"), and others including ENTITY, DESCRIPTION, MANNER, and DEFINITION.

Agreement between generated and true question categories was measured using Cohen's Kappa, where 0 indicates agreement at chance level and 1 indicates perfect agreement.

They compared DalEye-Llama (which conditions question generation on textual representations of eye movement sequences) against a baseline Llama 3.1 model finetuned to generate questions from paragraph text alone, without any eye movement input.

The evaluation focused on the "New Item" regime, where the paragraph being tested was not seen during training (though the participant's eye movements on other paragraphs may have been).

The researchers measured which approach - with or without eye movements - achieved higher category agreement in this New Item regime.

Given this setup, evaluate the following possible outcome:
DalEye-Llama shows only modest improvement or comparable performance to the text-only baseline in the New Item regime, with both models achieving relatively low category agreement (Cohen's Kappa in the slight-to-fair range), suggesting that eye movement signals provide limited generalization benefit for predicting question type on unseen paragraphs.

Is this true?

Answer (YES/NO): YES